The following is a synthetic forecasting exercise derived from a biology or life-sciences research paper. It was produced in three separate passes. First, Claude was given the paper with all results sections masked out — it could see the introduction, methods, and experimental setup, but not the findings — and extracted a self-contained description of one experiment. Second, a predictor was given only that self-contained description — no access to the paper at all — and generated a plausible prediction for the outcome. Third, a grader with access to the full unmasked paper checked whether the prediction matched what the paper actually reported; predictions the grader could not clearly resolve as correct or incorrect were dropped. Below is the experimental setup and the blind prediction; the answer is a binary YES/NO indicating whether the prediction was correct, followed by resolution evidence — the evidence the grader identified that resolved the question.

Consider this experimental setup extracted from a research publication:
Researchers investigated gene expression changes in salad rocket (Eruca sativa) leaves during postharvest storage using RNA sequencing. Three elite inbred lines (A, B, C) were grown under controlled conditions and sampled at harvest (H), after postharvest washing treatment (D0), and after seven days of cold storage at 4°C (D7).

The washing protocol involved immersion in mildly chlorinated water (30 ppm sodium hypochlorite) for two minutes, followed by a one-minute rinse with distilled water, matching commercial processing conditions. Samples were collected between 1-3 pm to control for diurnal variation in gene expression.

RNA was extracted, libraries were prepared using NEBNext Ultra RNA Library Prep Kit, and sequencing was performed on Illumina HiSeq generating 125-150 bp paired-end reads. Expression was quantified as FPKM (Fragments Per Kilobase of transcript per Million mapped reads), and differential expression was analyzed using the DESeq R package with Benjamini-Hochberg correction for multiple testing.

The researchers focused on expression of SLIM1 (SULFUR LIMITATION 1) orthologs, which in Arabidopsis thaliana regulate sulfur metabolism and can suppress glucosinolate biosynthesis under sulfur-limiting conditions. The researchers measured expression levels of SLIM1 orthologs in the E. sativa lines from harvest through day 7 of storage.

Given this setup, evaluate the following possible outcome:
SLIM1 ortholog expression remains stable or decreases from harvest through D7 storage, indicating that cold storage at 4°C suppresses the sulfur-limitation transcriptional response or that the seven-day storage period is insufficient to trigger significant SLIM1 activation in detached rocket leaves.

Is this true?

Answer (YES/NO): NO